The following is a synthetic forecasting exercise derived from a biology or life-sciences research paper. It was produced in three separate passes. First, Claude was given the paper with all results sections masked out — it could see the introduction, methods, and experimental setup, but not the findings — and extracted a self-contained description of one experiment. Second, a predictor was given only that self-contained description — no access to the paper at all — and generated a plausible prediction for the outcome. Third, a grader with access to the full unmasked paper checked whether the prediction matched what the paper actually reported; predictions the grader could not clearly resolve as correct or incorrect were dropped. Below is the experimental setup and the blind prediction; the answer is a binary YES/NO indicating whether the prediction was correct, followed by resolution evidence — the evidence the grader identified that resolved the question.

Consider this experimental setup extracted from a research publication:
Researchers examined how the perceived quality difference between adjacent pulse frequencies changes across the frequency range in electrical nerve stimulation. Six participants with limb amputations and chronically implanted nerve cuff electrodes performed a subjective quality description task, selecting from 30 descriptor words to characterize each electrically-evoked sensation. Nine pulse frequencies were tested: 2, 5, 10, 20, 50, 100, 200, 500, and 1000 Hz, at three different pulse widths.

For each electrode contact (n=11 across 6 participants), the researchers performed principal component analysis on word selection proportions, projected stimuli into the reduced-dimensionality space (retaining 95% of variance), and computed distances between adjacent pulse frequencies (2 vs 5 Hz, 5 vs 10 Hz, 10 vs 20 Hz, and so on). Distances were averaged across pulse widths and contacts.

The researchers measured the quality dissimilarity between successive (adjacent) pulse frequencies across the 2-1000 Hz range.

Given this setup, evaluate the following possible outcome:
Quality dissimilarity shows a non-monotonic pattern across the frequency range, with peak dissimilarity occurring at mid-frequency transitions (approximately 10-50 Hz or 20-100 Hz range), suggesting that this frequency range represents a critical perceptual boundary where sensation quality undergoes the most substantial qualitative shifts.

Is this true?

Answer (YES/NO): YES